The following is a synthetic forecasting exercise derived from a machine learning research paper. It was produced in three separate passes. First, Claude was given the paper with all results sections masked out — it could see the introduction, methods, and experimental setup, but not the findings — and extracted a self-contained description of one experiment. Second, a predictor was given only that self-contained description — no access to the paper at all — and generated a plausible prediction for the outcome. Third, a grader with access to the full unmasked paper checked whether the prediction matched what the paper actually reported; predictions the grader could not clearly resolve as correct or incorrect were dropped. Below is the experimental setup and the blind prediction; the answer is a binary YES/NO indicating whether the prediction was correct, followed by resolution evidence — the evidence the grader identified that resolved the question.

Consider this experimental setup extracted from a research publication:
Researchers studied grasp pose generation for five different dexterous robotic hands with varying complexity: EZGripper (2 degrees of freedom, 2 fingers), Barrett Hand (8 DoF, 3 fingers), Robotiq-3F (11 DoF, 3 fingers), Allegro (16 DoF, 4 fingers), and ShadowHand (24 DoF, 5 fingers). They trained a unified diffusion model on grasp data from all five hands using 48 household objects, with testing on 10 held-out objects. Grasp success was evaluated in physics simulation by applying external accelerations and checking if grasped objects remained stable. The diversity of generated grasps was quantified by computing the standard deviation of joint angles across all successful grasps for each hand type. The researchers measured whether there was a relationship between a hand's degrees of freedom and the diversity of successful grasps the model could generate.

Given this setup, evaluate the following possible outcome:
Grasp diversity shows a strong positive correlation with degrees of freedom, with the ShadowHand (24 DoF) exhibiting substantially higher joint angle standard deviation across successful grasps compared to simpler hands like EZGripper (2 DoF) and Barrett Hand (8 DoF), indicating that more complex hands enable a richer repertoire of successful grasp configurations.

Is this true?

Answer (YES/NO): NO